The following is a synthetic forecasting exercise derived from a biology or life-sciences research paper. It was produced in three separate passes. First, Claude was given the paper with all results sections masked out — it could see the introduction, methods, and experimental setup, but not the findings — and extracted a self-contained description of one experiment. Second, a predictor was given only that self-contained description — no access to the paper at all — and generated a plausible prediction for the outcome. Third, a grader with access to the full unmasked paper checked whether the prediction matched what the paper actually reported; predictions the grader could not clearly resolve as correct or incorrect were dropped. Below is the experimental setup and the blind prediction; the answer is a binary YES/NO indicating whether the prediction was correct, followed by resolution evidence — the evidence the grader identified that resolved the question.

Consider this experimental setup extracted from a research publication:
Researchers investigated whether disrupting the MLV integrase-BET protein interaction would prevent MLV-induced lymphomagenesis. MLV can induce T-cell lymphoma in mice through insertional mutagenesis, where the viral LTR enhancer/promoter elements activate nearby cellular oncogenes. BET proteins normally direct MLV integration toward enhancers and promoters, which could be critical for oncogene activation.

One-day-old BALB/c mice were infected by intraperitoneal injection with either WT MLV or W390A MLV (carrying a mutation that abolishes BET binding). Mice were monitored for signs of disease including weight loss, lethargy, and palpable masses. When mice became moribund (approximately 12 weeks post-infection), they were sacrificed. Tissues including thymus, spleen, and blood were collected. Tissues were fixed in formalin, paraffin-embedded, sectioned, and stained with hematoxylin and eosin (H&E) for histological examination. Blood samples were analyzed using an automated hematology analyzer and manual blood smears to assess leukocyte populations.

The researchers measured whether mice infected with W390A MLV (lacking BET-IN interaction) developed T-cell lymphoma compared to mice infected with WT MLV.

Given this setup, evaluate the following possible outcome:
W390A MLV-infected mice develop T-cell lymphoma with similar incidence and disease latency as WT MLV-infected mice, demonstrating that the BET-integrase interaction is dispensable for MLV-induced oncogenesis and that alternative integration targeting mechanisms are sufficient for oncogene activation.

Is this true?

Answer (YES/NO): YES